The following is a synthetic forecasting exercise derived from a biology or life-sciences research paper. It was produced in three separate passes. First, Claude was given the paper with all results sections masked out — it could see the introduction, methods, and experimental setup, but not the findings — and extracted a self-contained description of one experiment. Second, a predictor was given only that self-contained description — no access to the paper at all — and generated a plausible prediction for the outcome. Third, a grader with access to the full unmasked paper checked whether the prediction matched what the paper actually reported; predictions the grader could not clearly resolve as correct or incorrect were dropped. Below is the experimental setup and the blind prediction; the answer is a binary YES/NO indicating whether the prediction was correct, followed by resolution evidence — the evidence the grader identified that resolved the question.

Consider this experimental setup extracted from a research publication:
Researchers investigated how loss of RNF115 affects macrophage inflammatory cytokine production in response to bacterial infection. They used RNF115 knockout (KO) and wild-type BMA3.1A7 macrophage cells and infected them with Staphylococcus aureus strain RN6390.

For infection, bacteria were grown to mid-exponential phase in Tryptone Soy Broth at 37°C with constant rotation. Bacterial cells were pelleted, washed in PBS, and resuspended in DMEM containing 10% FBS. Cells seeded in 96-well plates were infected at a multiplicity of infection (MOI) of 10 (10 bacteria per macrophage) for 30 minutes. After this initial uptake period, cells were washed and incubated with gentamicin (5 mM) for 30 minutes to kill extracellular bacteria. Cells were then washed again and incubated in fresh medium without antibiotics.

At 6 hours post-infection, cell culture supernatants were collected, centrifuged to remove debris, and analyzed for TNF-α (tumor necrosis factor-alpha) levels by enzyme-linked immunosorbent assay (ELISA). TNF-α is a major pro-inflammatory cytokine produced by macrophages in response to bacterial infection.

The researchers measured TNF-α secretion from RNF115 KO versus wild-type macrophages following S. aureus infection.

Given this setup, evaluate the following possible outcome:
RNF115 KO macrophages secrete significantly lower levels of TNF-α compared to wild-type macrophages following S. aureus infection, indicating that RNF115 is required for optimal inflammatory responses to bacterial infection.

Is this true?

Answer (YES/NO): NO